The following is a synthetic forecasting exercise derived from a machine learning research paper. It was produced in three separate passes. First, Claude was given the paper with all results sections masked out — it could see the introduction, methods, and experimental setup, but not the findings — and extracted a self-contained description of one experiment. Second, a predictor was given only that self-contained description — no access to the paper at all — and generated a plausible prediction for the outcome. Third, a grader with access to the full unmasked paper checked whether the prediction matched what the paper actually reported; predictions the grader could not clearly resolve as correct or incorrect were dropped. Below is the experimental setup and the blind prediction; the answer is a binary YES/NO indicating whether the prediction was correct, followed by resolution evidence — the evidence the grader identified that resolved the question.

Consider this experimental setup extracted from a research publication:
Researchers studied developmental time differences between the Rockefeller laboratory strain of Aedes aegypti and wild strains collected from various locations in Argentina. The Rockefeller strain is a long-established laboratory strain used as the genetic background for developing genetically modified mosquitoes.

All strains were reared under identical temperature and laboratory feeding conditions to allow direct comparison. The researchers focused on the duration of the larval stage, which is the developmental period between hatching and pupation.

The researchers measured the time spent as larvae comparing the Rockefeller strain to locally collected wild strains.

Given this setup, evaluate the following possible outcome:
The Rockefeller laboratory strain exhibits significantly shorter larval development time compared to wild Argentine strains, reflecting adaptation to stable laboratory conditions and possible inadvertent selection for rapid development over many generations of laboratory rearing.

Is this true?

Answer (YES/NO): YES